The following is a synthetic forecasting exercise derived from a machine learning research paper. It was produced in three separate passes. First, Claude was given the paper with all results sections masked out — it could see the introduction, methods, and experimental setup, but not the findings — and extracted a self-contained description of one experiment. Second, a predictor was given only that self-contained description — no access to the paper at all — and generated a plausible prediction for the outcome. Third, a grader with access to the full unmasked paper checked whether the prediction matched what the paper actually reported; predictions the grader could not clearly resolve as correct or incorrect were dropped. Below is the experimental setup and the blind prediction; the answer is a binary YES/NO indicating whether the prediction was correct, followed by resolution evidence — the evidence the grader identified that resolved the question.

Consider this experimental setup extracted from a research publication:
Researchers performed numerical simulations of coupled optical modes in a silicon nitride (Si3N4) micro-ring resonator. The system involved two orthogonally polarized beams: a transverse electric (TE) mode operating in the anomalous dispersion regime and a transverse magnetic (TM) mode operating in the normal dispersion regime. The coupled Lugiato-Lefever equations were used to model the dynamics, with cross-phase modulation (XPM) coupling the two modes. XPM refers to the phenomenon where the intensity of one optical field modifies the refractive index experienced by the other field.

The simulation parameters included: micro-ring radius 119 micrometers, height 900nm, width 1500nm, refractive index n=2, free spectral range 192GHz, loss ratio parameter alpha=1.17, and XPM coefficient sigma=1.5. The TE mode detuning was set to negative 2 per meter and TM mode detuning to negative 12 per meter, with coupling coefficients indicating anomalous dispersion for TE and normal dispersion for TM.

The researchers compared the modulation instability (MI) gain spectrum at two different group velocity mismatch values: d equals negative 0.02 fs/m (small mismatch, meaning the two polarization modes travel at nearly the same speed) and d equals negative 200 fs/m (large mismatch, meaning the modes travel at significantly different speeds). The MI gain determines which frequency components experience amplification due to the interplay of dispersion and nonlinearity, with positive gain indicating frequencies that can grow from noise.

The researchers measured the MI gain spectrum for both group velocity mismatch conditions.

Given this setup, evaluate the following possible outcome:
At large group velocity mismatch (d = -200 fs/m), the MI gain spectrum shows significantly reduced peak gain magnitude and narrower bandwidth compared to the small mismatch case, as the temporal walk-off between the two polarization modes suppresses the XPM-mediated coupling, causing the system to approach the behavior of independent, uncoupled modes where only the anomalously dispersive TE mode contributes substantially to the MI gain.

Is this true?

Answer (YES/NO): NO